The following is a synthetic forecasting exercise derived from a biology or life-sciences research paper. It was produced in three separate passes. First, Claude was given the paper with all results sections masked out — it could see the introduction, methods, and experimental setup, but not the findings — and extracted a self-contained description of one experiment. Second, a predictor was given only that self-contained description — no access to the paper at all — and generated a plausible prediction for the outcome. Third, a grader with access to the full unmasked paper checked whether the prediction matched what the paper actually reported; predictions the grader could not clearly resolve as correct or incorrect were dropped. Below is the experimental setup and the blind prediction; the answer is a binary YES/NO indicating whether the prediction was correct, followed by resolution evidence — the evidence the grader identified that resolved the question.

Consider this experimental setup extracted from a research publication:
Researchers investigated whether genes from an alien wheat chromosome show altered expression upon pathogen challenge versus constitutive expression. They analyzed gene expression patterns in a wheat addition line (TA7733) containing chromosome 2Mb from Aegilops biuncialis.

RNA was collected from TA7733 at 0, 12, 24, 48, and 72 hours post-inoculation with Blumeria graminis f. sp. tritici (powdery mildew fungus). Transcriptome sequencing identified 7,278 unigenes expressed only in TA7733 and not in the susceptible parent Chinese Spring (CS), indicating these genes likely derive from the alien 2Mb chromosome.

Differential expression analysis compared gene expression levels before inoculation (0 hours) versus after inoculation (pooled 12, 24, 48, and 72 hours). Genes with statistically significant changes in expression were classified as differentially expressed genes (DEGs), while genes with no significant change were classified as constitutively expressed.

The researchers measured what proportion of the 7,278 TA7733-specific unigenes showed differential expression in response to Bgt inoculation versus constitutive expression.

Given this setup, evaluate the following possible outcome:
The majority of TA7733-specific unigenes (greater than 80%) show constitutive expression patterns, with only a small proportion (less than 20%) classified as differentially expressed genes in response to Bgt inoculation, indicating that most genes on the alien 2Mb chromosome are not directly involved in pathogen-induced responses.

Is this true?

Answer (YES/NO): NO